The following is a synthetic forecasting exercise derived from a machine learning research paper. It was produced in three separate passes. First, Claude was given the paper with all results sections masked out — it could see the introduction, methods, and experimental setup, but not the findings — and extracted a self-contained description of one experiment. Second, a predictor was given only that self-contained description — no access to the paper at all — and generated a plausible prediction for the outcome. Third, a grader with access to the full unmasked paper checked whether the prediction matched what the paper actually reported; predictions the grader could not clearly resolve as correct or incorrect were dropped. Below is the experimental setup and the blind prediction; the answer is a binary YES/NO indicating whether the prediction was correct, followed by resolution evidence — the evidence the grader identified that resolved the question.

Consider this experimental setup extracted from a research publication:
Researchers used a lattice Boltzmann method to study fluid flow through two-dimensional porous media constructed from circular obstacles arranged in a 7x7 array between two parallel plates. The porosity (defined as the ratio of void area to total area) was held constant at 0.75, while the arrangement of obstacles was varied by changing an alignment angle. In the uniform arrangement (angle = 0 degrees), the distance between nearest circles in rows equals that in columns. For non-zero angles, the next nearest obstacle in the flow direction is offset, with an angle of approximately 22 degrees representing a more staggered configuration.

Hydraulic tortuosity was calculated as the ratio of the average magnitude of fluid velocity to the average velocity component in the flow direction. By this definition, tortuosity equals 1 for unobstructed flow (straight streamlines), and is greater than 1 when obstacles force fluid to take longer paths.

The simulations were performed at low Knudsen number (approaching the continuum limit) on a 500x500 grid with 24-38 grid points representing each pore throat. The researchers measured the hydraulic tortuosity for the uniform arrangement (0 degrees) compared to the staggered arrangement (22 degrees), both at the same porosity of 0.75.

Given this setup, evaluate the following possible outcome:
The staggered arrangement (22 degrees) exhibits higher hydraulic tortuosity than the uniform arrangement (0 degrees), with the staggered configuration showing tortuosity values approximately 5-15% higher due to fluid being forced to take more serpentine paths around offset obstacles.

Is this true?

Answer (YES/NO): YES